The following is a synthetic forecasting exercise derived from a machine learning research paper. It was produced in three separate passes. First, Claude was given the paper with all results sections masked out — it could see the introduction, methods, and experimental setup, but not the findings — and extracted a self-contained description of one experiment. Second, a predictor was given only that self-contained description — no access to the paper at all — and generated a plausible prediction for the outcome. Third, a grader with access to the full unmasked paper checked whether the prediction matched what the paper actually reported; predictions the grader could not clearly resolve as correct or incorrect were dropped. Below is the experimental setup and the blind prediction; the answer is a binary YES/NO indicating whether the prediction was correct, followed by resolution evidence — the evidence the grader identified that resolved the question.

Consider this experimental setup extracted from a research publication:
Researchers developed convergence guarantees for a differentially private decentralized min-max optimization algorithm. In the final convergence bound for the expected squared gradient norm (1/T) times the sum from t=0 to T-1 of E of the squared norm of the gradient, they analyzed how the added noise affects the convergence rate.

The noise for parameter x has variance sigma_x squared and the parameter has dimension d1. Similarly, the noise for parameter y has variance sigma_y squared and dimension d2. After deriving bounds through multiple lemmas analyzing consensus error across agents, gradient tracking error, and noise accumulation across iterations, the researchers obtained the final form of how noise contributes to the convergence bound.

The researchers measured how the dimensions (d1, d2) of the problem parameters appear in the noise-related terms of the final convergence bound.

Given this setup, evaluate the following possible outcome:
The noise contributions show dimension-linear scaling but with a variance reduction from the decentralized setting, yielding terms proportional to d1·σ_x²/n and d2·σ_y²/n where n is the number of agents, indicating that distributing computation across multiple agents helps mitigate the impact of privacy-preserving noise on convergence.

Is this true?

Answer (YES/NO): NO